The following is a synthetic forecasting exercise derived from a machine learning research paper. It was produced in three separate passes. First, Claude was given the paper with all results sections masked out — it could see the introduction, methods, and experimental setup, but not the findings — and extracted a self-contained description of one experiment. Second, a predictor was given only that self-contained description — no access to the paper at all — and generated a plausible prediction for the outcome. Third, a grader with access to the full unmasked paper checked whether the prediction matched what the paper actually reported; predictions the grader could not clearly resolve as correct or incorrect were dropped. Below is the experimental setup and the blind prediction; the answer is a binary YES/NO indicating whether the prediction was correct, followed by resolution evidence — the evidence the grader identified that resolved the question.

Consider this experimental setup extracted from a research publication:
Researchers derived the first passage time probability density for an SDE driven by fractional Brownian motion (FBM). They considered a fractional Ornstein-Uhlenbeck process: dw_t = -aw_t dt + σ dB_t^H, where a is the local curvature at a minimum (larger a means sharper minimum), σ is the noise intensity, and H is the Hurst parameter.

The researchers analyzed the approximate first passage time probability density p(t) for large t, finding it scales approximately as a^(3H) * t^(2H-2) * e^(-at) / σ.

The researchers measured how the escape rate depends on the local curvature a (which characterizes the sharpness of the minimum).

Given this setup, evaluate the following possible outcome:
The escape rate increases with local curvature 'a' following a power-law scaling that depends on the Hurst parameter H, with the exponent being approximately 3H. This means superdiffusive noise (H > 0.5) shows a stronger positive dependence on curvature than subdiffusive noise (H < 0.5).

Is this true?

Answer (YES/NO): NO